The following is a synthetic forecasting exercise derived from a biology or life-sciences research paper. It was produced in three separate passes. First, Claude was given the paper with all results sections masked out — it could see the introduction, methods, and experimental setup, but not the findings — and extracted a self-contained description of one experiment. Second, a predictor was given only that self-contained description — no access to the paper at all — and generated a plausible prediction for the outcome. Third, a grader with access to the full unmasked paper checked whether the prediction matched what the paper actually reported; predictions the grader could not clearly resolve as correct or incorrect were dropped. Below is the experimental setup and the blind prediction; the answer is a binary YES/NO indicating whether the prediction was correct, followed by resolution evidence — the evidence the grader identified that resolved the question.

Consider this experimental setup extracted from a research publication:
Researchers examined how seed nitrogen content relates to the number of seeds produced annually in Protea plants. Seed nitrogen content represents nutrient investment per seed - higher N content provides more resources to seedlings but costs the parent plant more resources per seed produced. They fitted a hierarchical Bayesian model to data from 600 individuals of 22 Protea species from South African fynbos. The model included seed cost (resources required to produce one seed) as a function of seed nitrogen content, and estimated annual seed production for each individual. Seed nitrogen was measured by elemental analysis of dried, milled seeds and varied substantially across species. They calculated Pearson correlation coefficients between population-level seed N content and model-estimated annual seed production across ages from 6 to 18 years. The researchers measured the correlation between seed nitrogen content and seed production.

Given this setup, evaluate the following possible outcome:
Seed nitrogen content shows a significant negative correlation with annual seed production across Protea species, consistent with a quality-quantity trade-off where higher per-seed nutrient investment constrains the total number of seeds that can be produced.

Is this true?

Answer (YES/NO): NO